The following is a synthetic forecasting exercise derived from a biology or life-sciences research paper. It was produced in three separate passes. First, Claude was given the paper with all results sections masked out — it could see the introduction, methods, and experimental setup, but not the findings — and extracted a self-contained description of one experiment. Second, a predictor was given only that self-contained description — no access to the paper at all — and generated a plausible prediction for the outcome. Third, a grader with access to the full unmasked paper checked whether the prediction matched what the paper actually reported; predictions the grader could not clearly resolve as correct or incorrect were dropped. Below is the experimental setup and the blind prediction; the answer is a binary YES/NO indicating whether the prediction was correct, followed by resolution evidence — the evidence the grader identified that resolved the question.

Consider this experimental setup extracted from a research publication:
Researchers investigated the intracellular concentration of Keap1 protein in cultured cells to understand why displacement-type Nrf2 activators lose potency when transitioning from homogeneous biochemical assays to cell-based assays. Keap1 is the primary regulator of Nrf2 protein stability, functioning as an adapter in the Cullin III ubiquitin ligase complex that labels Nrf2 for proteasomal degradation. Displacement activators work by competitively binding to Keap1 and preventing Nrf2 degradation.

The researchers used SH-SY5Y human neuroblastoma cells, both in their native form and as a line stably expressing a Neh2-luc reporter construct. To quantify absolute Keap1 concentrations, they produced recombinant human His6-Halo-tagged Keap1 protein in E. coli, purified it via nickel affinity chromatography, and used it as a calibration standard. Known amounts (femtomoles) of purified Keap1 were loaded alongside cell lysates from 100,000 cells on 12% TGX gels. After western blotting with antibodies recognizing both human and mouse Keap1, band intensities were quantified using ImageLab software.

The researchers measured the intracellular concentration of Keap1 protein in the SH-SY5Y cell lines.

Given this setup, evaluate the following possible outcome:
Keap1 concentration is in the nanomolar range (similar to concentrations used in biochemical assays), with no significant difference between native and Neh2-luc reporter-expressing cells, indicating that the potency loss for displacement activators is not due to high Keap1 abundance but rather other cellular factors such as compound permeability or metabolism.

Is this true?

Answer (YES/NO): NO